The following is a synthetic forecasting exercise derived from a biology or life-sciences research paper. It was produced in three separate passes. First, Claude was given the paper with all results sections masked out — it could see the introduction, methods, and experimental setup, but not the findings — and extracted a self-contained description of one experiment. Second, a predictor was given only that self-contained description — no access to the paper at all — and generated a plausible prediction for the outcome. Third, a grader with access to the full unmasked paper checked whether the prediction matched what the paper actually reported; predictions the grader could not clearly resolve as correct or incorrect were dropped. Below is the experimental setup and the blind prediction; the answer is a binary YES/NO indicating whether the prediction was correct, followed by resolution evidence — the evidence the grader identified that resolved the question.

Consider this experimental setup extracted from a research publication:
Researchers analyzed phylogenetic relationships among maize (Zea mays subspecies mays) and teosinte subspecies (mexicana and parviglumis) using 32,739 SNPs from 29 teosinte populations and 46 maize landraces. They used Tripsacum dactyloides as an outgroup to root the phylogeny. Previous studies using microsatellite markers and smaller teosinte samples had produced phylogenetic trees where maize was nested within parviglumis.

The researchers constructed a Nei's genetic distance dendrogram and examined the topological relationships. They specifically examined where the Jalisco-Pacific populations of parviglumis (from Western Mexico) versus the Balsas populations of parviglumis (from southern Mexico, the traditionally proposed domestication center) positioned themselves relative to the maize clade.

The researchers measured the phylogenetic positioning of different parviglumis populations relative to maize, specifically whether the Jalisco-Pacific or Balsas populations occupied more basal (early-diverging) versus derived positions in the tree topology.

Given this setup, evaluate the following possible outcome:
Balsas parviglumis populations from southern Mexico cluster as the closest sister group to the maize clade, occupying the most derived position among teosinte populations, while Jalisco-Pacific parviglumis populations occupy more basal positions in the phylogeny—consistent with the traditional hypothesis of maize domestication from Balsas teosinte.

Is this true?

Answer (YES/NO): NO